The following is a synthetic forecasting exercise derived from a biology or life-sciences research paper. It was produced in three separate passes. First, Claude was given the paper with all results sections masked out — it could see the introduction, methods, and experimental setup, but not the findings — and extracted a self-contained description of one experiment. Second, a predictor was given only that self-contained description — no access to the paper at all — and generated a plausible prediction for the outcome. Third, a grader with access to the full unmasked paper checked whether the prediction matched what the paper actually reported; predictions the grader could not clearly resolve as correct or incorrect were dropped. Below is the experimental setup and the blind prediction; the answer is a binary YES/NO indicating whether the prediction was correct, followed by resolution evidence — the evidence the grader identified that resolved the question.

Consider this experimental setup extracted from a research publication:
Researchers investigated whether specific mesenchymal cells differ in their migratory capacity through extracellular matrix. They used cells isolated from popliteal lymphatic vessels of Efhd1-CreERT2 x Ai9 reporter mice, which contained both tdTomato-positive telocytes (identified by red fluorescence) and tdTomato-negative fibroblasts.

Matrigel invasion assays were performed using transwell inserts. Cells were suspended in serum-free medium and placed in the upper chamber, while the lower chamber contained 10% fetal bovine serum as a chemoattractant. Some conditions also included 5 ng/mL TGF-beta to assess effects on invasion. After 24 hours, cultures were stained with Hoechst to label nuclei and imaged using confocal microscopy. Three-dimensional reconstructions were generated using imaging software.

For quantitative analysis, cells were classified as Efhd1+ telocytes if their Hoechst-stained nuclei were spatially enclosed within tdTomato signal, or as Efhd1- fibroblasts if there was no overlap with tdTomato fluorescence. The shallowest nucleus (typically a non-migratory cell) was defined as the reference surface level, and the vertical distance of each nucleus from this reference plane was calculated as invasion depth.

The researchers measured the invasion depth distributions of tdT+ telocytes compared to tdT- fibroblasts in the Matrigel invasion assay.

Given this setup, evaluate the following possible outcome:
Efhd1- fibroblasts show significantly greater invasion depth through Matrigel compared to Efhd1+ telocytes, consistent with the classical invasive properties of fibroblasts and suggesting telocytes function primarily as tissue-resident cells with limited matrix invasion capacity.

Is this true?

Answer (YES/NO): YES